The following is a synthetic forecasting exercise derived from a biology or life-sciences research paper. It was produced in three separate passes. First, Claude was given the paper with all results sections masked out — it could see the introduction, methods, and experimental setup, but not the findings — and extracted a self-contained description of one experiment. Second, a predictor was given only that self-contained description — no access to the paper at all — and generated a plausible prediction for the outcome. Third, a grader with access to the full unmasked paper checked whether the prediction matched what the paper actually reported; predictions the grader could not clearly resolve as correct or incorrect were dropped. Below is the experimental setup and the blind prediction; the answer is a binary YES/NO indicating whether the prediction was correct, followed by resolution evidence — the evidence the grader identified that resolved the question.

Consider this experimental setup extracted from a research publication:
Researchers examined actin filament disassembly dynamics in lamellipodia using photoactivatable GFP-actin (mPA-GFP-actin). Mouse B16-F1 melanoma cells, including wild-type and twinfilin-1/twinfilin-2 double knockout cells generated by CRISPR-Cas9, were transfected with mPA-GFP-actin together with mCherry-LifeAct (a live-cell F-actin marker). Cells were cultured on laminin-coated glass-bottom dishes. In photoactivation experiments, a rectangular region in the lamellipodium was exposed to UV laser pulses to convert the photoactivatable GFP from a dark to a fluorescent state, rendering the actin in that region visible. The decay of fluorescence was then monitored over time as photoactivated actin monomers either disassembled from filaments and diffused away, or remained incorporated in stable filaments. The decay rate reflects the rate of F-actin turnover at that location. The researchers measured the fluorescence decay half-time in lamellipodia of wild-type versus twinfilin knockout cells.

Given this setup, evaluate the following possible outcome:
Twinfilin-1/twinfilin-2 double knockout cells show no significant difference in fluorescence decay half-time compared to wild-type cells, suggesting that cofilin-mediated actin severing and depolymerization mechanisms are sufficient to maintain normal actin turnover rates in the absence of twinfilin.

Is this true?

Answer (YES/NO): NO